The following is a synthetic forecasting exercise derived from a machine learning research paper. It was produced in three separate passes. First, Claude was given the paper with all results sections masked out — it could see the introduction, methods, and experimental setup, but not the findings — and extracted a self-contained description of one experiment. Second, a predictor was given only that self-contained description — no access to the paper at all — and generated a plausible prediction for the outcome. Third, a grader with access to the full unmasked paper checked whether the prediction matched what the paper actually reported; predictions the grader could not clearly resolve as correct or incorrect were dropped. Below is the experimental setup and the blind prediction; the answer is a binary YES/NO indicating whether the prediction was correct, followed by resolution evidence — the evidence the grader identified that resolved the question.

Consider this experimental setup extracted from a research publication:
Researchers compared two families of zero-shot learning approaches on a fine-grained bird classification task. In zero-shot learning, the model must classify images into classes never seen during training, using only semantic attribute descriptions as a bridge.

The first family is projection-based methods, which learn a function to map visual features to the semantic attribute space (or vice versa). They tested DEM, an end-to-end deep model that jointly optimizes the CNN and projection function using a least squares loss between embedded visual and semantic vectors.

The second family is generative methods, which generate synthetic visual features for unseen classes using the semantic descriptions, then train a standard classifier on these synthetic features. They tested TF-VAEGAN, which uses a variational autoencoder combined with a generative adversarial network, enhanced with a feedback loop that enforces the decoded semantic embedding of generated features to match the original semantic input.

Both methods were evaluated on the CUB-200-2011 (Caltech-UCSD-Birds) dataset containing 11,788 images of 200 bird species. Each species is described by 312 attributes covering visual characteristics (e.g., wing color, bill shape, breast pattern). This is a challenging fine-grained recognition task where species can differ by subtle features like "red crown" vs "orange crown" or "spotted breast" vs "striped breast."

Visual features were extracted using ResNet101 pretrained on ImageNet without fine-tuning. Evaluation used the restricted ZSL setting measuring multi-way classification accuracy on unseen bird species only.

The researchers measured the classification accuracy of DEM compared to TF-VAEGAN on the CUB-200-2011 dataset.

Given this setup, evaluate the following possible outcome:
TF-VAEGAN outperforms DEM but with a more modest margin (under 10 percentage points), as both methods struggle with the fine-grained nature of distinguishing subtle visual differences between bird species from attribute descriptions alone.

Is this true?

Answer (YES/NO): NO